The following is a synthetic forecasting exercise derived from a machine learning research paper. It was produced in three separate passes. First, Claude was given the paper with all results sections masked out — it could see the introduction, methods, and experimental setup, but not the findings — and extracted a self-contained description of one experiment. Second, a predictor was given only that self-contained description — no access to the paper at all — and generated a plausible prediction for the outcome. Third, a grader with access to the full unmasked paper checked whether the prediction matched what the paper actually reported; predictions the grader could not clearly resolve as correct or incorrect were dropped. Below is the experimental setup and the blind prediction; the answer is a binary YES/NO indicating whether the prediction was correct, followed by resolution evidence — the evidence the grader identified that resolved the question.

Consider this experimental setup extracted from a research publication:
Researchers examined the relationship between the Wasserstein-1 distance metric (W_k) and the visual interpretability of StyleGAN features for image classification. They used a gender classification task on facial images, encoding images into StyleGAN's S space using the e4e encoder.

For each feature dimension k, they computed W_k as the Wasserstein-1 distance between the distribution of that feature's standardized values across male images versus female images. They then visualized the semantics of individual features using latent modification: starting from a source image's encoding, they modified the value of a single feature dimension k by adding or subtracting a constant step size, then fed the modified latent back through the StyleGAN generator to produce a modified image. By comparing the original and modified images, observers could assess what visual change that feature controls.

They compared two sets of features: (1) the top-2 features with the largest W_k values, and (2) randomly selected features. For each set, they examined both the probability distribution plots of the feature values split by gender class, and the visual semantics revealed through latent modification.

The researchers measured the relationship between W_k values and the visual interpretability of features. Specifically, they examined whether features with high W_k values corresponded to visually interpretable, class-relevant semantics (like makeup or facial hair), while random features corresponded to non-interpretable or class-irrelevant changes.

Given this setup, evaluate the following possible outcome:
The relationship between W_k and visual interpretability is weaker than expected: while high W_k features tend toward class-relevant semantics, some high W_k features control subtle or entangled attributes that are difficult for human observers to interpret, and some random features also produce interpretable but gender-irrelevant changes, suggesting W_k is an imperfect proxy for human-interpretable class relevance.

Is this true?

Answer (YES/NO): NO